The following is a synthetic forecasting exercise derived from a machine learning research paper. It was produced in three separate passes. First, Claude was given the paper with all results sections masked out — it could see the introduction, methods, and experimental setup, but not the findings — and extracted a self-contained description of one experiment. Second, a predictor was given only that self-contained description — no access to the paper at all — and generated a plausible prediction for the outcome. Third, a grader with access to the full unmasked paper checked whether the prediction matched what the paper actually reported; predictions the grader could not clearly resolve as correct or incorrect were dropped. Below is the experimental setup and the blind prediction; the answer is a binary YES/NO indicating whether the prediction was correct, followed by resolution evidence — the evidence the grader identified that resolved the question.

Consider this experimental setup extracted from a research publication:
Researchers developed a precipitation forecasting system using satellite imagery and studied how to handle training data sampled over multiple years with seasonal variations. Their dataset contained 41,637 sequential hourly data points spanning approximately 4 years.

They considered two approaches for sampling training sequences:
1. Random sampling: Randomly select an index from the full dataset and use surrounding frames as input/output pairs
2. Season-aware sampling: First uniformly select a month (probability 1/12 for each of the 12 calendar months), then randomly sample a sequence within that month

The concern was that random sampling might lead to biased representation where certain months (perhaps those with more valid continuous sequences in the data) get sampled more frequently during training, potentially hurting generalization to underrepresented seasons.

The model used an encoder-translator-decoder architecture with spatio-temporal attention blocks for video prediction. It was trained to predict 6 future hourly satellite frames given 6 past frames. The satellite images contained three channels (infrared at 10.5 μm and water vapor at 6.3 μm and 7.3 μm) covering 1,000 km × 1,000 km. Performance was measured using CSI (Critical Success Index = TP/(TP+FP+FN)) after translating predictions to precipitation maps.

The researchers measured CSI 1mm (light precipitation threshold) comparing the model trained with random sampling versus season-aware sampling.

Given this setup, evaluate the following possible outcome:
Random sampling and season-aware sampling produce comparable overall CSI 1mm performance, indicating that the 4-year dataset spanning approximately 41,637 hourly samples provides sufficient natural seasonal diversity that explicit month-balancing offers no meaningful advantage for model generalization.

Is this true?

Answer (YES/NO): NO